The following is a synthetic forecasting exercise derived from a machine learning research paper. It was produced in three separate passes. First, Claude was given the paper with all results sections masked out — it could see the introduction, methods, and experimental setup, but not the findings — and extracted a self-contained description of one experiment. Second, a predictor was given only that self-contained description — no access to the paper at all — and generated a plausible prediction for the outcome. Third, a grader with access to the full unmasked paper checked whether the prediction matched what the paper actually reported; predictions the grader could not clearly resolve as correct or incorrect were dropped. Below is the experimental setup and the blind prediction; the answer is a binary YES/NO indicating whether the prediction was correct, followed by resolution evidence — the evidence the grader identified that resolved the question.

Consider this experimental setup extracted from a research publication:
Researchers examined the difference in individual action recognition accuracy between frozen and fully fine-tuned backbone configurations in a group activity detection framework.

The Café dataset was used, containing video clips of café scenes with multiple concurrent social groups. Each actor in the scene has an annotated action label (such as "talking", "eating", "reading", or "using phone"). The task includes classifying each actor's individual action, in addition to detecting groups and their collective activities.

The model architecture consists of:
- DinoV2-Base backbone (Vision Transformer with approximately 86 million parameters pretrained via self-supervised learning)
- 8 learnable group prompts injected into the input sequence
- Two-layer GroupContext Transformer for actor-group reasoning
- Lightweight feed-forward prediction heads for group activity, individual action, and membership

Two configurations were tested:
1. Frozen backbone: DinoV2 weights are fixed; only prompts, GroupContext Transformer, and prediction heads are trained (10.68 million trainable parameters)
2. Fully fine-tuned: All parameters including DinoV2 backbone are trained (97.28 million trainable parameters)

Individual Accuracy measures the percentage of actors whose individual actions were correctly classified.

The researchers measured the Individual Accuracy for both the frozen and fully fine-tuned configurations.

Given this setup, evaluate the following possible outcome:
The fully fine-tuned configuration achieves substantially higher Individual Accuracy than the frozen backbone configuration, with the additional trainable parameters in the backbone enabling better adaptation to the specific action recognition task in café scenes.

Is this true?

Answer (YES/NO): NO